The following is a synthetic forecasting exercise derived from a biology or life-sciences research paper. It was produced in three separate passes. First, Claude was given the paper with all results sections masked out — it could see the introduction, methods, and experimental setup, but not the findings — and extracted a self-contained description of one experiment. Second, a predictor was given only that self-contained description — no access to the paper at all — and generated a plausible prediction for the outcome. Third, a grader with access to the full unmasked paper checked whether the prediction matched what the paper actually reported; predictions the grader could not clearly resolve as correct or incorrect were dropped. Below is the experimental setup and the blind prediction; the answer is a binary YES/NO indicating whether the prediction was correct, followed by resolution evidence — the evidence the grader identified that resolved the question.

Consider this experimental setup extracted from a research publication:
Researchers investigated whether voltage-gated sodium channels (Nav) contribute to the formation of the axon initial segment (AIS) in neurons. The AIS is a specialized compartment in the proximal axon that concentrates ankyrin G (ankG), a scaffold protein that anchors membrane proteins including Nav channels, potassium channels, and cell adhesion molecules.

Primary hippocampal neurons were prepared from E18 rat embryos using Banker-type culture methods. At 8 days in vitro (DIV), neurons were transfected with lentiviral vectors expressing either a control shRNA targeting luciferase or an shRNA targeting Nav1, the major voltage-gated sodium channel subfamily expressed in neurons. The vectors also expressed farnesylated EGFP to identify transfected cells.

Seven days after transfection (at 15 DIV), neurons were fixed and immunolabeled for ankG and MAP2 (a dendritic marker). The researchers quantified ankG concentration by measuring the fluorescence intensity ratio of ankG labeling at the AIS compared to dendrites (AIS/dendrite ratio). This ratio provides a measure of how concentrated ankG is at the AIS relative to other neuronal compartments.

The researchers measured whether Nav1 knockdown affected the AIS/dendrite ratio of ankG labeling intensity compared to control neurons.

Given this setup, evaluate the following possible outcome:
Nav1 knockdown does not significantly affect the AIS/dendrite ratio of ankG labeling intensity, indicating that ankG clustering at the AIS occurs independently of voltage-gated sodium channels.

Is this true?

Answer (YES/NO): NO